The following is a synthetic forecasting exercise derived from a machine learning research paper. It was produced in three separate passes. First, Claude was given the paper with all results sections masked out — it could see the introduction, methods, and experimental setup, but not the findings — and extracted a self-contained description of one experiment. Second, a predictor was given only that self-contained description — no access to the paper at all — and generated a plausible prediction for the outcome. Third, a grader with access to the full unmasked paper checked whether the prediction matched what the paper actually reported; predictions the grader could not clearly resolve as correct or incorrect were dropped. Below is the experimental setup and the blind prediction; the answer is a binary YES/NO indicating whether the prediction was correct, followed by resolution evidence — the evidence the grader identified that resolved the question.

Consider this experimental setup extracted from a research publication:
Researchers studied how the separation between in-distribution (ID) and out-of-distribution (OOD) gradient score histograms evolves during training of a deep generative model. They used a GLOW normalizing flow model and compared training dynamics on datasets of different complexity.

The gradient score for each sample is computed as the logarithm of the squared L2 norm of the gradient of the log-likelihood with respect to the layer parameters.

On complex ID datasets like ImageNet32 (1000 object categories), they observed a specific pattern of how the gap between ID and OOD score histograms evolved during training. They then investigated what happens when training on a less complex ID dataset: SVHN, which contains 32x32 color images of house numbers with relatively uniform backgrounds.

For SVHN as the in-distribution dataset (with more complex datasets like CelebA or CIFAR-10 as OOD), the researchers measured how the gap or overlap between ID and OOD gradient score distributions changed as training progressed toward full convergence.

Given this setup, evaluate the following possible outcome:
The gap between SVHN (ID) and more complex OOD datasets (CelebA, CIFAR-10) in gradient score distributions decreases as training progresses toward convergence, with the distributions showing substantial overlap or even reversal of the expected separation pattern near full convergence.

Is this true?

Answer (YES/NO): YES